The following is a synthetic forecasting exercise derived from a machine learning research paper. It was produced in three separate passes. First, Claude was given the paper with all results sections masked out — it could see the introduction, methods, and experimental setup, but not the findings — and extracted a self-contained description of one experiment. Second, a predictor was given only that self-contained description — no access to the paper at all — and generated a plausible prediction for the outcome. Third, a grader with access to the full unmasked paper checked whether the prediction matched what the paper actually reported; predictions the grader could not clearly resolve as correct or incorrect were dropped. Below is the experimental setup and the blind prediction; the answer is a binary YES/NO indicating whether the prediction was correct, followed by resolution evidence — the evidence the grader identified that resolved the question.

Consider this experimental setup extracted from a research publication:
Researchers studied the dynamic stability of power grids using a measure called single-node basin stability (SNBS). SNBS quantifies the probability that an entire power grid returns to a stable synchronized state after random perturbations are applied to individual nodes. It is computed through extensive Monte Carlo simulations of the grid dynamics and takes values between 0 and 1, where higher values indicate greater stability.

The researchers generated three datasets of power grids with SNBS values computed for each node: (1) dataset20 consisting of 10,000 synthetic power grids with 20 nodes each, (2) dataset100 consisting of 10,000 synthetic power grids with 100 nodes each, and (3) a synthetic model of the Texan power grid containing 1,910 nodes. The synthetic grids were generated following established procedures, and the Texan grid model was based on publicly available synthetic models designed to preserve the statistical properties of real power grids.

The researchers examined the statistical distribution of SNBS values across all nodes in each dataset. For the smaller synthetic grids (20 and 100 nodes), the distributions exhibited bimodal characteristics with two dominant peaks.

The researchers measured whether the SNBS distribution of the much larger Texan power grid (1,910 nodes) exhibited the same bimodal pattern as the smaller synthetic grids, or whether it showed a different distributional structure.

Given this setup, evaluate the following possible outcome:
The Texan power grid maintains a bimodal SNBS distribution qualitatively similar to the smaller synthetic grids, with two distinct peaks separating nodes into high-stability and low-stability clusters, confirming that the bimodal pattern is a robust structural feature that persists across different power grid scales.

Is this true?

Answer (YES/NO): NO